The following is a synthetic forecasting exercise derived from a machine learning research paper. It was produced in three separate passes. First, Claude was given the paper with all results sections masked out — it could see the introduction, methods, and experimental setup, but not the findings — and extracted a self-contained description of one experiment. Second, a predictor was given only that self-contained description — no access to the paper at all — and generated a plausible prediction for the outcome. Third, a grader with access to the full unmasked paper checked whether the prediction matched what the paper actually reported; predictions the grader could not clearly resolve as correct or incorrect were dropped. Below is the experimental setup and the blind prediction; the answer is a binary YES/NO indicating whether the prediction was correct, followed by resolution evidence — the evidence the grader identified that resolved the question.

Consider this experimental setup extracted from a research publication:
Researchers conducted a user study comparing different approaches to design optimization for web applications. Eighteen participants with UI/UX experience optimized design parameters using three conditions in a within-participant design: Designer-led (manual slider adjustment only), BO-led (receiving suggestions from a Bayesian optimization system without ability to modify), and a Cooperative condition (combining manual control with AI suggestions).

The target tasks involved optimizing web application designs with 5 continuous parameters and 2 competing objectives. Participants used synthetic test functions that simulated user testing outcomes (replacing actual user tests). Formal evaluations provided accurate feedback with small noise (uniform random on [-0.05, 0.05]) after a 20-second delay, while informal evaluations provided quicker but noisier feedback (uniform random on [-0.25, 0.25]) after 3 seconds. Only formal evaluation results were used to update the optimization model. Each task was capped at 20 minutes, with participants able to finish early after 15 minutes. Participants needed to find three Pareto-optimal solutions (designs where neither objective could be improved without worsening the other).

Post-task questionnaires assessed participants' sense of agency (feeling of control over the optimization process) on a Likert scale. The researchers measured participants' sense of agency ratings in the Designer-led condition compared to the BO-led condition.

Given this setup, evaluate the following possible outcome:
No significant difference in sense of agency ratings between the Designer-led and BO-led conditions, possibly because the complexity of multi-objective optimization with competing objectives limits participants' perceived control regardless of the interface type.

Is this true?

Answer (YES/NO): NO